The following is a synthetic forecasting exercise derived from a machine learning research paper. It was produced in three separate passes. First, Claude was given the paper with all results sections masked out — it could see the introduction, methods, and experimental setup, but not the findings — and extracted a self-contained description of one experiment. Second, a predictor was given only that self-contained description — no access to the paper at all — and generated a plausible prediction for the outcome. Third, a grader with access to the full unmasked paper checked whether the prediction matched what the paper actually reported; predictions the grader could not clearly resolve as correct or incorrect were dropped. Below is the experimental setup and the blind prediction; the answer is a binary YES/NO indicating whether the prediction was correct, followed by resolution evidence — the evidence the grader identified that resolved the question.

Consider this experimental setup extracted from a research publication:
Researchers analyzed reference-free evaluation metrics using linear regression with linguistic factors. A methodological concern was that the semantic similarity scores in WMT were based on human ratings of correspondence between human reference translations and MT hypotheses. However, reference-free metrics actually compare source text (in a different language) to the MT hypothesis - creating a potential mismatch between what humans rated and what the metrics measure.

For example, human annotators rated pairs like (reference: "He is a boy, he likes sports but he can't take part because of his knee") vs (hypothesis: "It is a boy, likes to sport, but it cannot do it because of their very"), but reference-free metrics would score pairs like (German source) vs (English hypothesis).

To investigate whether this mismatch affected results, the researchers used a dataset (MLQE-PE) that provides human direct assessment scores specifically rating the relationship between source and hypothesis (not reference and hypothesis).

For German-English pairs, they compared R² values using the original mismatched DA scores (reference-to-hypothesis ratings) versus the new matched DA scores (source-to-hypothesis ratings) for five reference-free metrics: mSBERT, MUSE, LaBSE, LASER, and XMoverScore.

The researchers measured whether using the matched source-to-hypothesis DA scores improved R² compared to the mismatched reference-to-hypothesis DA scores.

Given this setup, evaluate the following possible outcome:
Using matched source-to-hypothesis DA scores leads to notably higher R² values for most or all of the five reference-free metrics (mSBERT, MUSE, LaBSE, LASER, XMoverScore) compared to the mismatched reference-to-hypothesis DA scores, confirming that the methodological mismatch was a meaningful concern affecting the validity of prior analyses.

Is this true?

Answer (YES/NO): NO